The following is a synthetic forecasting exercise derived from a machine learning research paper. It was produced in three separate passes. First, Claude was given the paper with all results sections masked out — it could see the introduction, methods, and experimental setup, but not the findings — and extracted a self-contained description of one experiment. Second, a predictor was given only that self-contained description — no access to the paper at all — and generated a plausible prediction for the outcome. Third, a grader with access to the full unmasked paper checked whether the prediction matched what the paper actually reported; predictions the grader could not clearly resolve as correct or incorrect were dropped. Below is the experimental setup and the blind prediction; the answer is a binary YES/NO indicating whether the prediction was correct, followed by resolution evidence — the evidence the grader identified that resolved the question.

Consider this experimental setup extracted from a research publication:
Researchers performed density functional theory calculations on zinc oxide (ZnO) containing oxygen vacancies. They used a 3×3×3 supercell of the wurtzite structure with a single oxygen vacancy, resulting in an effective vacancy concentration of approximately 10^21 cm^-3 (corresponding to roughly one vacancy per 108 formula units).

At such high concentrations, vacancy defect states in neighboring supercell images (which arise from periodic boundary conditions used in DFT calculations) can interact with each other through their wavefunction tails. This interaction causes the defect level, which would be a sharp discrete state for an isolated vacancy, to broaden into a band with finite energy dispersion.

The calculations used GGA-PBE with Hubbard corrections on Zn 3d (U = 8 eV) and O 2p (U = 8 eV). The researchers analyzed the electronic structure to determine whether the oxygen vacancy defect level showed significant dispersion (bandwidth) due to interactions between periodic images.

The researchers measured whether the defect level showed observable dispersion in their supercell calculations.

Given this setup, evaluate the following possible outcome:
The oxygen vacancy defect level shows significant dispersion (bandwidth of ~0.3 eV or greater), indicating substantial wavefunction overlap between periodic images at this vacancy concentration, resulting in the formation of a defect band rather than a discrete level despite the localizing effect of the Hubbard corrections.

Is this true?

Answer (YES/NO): NO